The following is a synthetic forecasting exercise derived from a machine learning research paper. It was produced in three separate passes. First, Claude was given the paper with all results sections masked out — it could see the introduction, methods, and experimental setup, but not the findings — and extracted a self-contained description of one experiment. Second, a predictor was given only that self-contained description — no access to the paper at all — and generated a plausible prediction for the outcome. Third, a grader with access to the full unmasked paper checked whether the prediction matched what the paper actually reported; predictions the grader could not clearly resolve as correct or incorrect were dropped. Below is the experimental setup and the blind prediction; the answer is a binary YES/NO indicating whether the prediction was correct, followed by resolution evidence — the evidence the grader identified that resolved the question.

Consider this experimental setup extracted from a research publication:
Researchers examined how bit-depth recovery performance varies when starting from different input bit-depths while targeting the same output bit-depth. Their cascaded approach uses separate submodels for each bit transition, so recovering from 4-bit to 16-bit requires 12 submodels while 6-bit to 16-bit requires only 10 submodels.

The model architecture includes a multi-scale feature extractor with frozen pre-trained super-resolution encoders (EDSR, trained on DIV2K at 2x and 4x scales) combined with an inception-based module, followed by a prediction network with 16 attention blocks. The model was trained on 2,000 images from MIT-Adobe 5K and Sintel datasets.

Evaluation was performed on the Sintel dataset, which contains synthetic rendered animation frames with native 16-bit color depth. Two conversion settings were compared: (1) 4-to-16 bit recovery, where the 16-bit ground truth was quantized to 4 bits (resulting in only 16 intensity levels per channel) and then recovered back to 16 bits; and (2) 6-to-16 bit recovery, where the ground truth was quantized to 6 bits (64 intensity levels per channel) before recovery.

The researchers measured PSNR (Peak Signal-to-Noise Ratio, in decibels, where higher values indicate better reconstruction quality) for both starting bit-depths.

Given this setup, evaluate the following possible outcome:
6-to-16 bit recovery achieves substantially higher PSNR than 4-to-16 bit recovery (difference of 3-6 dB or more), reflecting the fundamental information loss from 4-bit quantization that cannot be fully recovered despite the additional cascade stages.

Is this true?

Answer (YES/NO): YES